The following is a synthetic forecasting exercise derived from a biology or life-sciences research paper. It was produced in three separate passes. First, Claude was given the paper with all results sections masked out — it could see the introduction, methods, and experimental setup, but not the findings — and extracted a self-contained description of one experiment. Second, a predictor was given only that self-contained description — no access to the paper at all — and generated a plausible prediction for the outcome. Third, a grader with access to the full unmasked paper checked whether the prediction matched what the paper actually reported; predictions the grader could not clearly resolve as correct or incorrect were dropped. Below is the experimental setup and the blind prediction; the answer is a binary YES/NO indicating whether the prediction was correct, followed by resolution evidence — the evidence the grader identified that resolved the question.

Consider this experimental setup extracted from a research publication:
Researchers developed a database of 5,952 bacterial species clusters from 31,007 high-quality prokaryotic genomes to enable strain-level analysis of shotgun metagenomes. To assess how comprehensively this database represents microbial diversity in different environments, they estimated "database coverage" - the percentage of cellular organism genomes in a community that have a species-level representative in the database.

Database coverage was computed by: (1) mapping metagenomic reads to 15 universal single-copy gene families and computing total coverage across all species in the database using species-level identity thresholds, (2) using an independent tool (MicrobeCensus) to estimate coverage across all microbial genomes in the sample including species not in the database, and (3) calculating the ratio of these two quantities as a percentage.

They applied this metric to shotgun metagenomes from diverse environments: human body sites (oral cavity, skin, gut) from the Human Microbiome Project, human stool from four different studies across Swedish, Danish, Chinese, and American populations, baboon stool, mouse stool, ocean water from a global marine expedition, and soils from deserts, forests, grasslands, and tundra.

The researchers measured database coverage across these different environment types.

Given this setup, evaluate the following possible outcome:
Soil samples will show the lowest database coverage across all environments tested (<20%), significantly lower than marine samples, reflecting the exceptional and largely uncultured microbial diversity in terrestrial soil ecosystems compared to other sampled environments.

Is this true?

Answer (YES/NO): NO